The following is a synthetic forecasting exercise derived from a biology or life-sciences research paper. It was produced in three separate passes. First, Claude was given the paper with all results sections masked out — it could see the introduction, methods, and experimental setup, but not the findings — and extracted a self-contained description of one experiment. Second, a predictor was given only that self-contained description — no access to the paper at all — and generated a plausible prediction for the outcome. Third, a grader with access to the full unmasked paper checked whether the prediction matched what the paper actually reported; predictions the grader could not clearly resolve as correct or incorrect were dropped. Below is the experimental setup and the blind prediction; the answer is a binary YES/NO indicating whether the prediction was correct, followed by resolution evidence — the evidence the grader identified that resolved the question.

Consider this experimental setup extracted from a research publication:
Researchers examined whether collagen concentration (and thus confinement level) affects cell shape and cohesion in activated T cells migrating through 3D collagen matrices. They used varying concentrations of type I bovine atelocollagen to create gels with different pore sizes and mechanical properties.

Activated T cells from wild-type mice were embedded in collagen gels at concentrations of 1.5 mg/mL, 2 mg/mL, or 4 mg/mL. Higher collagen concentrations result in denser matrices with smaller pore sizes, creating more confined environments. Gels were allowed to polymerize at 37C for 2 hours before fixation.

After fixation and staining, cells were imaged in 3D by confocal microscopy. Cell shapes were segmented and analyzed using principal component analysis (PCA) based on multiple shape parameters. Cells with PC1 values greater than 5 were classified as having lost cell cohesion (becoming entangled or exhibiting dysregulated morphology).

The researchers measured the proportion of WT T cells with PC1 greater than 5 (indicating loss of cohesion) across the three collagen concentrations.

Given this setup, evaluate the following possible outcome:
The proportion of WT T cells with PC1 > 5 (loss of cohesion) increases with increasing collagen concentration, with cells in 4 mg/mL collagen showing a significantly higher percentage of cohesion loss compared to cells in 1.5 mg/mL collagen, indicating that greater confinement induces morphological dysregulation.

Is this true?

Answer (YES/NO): NO